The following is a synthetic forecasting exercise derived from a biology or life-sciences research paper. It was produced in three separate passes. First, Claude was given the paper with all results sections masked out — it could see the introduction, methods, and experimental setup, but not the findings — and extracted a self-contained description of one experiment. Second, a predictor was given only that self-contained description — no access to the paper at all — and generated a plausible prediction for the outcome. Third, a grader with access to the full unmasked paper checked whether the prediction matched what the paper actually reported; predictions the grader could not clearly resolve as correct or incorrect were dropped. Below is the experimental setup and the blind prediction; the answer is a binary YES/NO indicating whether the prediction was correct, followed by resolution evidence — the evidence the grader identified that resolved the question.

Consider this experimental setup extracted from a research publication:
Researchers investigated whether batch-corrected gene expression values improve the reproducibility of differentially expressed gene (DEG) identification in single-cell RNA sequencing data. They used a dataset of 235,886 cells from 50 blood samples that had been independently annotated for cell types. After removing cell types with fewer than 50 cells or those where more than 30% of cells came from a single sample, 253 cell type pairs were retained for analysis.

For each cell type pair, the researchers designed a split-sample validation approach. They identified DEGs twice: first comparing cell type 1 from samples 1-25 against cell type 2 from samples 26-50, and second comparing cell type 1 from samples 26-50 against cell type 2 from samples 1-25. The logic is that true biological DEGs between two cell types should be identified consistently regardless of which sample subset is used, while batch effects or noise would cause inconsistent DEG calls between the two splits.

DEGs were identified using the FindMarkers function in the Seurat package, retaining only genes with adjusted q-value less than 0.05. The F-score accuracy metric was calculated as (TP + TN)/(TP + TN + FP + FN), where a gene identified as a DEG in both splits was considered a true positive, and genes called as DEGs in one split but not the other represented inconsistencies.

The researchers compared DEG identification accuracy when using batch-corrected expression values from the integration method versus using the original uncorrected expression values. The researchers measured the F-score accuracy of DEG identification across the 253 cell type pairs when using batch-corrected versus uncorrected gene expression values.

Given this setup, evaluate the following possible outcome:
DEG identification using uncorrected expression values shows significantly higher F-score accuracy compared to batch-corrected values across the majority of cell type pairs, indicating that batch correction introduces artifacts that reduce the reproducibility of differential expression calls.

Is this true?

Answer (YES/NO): NO